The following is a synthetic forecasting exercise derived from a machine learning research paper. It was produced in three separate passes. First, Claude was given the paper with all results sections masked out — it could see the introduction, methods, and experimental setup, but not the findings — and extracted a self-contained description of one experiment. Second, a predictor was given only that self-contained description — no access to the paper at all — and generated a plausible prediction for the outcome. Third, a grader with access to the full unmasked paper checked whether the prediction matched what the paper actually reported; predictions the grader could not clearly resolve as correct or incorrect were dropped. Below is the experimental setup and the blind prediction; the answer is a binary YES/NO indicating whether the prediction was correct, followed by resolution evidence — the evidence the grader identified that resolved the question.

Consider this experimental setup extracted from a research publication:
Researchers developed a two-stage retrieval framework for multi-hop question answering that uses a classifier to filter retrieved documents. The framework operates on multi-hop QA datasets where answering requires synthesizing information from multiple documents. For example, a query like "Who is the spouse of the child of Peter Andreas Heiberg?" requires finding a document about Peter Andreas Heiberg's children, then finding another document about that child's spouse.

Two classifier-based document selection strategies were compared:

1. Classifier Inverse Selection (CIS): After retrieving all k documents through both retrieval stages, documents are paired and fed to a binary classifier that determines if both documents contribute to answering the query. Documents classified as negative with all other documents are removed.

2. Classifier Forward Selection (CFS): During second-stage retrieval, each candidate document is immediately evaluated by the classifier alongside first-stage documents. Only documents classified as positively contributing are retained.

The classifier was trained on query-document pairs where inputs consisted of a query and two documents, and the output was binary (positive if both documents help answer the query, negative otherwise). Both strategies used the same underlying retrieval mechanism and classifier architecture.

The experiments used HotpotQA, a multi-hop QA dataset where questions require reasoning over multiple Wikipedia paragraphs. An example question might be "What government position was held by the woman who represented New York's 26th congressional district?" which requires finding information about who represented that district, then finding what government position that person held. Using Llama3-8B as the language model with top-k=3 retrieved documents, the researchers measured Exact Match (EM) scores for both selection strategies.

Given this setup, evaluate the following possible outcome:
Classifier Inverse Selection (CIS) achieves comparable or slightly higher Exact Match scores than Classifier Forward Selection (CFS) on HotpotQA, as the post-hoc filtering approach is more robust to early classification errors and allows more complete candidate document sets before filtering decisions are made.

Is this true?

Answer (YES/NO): NO